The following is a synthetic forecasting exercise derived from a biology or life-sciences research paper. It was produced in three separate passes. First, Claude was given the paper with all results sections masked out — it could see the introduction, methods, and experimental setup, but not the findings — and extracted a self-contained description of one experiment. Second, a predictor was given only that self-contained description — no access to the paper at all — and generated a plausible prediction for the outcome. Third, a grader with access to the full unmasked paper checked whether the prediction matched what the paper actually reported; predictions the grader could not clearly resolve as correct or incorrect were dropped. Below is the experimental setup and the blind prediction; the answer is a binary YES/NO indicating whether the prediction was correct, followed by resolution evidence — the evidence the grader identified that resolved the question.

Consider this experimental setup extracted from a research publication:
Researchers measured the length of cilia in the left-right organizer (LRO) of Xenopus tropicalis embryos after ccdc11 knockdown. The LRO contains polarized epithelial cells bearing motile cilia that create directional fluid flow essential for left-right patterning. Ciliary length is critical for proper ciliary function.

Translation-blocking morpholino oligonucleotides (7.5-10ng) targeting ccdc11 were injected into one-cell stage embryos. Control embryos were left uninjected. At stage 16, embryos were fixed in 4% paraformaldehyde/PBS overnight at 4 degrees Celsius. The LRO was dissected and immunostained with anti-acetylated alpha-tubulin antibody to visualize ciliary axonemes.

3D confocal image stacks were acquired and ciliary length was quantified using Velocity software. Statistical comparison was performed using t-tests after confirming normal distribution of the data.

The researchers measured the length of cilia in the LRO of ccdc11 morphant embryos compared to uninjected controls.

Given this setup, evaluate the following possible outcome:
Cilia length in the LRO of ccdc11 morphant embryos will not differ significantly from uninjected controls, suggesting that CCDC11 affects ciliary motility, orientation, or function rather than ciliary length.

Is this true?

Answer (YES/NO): NO